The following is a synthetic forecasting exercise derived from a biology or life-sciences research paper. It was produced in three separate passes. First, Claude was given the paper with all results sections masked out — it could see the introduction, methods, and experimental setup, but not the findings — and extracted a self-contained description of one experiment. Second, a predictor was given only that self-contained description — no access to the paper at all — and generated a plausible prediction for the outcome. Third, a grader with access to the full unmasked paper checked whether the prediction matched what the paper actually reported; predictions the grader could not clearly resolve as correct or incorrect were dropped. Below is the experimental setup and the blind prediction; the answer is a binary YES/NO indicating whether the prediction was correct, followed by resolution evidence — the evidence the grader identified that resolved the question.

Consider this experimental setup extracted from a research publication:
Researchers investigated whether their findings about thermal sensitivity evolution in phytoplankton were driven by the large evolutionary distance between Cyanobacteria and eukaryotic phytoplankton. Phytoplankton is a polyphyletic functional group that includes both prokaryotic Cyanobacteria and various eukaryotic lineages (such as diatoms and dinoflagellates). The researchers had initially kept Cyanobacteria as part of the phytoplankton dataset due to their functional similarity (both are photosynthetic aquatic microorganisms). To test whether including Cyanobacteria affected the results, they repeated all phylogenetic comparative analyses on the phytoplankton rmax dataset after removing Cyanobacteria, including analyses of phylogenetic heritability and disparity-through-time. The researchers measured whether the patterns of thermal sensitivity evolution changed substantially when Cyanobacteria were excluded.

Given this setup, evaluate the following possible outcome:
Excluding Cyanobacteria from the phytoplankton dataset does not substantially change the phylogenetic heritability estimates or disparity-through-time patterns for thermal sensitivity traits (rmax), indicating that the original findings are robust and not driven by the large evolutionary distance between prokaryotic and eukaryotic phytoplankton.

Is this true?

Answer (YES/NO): YES